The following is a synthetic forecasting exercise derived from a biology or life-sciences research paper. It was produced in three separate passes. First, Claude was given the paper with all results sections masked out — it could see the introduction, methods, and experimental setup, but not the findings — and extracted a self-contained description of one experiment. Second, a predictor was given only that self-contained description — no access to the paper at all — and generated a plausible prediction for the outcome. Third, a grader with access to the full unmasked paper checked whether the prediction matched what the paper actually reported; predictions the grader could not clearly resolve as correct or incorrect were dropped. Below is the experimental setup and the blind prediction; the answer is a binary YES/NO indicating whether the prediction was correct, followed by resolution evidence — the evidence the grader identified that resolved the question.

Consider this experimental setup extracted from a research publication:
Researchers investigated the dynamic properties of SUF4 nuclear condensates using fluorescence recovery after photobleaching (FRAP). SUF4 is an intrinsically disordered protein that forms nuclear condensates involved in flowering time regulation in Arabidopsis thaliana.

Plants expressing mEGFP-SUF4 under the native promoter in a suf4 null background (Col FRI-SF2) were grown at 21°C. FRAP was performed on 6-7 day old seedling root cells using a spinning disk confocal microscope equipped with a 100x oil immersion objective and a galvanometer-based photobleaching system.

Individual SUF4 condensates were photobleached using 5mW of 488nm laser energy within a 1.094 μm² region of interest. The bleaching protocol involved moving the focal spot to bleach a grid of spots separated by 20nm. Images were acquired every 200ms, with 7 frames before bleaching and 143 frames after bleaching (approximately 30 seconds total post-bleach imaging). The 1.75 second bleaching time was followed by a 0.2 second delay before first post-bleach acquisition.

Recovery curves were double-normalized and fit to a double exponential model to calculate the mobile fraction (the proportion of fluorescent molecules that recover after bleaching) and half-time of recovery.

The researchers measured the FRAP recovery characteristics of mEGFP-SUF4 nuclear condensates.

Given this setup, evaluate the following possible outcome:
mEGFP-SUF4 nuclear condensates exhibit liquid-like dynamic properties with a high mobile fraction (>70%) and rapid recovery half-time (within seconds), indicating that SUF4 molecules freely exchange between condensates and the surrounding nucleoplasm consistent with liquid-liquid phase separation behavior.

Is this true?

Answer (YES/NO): YES